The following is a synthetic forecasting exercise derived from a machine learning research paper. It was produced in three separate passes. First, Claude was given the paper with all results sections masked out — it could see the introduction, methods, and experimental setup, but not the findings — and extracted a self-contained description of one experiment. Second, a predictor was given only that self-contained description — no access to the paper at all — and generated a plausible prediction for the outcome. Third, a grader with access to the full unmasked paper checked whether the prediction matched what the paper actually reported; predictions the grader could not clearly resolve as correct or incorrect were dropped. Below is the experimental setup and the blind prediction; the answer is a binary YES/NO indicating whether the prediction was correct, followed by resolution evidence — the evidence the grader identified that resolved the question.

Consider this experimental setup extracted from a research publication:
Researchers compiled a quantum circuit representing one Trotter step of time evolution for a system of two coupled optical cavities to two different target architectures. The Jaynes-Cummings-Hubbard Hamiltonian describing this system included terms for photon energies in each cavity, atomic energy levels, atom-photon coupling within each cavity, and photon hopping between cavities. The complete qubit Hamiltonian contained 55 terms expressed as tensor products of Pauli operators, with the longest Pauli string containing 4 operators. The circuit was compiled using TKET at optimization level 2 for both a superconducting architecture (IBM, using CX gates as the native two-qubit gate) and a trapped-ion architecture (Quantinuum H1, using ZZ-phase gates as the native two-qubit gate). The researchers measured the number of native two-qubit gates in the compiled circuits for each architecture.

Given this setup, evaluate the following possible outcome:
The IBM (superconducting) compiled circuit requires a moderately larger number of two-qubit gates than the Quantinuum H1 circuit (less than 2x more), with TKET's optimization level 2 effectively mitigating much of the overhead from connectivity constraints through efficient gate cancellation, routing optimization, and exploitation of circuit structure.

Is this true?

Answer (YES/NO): NO